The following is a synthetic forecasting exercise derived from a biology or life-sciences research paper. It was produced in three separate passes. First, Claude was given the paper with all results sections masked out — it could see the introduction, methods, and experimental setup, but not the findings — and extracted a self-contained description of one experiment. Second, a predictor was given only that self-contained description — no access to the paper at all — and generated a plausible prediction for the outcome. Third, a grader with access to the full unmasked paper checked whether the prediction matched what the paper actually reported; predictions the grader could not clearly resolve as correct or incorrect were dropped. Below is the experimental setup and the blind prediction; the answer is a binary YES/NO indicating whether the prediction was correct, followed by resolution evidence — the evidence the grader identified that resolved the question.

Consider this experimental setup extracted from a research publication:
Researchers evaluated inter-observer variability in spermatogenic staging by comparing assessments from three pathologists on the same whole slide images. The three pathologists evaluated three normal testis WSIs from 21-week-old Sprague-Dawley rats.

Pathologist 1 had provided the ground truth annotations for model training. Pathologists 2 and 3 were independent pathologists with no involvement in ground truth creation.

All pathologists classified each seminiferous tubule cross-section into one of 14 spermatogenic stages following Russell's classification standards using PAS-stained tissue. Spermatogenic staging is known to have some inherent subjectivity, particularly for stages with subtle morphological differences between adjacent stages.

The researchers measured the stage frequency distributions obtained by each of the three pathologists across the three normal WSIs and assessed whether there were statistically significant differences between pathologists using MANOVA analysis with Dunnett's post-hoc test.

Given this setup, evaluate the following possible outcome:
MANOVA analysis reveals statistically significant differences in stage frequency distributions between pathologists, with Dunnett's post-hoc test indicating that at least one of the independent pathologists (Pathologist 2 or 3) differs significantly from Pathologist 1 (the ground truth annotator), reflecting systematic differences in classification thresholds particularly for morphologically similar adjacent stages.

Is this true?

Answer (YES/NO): NO